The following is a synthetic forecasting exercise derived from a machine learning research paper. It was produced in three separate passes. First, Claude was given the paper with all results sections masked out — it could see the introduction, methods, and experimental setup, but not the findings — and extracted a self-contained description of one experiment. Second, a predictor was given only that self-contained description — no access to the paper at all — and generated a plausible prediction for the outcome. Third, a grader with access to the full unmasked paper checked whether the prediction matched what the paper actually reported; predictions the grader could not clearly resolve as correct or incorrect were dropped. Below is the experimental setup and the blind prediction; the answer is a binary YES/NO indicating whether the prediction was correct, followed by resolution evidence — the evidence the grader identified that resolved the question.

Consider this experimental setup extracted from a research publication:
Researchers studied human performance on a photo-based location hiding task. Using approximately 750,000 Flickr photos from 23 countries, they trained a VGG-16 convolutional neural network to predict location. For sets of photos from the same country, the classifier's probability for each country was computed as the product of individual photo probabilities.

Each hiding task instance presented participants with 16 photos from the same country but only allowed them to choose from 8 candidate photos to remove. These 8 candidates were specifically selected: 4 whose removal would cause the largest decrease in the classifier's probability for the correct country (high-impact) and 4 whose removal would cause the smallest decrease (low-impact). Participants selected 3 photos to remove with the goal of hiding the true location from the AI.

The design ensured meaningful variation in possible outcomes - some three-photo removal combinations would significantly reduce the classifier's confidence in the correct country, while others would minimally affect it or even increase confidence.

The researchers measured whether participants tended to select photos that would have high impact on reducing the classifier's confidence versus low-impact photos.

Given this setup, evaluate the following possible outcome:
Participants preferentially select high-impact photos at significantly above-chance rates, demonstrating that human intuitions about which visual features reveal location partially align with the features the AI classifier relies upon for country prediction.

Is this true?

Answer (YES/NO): NO